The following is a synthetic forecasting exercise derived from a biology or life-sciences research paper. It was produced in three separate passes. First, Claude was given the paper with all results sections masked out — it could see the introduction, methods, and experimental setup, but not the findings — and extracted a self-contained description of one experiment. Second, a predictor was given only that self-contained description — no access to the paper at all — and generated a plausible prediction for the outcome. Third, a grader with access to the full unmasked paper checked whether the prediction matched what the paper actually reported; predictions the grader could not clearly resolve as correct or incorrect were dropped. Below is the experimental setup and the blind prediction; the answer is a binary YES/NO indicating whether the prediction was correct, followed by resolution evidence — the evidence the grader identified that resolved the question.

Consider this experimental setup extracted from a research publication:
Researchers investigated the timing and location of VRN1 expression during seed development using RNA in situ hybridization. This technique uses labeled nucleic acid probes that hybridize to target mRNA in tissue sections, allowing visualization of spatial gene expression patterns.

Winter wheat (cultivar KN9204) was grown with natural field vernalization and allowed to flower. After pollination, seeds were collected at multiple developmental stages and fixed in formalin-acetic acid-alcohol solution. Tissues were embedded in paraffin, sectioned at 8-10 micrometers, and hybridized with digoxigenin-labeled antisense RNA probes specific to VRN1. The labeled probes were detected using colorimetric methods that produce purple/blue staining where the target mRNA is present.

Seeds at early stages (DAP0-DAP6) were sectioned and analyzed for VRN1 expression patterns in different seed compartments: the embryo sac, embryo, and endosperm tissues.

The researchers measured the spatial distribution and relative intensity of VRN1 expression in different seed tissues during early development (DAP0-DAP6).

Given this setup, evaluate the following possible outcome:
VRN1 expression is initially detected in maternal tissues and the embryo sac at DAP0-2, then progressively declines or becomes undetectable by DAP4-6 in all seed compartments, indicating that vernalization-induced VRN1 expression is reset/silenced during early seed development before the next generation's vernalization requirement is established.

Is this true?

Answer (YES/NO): YES